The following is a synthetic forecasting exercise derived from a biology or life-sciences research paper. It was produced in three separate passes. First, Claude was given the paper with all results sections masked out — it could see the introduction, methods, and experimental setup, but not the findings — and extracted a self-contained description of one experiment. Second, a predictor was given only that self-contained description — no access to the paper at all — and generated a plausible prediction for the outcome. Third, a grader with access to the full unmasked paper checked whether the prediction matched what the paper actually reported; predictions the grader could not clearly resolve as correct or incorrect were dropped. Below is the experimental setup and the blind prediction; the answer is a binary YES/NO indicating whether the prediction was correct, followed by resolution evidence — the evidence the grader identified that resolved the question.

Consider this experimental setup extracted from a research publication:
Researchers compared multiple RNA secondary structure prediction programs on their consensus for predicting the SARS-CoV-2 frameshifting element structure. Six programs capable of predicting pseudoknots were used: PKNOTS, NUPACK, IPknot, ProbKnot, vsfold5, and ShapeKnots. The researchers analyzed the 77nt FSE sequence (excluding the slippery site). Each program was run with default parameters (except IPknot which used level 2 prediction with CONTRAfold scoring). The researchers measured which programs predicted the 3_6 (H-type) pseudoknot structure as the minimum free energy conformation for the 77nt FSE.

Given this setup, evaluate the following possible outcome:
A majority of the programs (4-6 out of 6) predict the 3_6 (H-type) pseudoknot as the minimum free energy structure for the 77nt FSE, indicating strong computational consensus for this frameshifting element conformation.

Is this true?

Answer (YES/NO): NO